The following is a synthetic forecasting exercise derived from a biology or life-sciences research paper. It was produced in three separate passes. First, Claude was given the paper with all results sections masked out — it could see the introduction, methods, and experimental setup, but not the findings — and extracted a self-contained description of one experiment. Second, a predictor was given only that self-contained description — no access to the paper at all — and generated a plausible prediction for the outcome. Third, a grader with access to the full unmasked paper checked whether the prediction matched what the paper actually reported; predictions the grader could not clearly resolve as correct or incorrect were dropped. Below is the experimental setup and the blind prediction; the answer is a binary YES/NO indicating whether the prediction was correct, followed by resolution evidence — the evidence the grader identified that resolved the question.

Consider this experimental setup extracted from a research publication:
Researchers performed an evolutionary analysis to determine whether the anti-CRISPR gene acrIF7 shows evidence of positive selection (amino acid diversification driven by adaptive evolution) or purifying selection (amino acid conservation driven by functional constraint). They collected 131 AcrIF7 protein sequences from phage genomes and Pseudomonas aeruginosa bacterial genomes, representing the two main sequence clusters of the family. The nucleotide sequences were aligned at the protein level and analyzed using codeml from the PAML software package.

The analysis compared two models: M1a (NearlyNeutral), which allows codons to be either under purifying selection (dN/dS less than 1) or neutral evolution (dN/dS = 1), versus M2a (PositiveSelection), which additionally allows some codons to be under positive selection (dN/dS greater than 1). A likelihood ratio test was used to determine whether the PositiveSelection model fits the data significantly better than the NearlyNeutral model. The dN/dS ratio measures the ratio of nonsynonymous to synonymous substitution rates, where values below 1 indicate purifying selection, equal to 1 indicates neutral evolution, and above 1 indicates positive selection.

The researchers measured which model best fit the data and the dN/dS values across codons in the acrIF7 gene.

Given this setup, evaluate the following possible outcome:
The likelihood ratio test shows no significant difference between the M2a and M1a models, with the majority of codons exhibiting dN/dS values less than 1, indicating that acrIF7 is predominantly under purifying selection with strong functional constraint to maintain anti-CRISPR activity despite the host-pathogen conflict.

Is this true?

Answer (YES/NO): NO